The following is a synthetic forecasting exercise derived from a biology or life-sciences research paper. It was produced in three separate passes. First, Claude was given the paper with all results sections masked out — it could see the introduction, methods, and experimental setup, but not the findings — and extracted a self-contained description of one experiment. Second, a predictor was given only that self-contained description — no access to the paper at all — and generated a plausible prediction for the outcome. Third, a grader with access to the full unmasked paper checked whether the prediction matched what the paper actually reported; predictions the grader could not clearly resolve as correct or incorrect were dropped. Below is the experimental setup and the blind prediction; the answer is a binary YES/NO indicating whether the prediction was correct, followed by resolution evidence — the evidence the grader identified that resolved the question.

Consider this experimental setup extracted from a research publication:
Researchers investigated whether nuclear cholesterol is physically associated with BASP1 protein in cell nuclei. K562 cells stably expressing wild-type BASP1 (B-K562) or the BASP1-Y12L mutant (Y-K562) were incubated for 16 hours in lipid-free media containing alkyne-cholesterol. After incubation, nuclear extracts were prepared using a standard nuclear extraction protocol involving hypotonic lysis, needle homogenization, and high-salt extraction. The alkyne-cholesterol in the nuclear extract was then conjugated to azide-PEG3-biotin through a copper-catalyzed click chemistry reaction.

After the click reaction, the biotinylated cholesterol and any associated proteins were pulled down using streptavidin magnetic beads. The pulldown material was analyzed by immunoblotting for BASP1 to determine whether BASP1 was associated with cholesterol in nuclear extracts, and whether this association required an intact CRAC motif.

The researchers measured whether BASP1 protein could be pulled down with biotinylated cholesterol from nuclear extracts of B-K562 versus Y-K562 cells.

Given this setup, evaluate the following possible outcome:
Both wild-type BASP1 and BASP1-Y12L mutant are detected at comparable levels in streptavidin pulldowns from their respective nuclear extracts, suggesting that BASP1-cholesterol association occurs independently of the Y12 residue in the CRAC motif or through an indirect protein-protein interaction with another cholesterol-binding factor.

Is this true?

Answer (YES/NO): NO